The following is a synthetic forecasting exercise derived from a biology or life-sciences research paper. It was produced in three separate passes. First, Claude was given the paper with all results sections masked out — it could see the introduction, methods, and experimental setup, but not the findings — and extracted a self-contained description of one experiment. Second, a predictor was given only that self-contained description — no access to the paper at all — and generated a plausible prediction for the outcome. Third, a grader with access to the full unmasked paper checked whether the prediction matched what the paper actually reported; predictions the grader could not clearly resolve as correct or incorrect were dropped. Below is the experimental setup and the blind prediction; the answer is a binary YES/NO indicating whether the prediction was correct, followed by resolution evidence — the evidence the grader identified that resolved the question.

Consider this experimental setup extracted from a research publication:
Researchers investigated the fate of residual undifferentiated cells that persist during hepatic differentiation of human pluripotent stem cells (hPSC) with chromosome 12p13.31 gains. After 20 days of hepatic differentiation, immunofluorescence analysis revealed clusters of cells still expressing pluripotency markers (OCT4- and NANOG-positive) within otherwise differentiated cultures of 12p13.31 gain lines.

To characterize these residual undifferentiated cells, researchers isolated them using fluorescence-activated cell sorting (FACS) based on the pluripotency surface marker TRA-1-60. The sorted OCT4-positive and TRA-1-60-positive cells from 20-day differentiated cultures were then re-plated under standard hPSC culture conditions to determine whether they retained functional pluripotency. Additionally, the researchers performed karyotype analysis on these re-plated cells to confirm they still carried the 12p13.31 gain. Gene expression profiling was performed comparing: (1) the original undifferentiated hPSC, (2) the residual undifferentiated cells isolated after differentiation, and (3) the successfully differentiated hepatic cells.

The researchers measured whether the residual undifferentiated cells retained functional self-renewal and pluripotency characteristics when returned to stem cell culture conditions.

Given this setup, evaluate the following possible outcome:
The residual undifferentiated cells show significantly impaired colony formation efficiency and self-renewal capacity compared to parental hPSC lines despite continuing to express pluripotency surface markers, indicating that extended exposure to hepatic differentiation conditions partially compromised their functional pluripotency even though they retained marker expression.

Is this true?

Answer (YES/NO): NO